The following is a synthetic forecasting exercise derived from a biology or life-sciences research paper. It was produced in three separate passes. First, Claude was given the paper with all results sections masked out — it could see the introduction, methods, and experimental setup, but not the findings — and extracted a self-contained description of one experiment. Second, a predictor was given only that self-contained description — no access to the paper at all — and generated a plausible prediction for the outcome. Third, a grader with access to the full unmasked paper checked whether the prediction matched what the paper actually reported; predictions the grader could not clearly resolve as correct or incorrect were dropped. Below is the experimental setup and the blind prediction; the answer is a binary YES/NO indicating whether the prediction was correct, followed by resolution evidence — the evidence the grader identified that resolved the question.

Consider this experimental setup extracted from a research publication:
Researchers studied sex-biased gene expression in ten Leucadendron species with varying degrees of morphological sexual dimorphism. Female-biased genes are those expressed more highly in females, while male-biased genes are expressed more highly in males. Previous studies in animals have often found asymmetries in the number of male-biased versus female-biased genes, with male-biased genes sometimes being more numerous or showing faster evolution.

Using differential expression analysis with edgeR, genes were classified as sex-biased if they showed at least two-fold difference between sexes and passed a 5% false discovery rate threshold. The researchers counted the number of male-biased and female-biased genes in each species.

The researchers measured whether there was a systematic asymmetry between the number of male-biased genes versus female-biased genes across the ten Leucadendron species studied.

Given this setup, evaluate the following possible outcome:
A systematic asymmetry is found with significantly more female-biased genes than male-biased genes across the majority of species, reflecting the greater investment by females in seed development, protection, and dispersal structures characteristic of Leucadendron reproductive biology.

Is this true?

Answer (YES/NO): NO